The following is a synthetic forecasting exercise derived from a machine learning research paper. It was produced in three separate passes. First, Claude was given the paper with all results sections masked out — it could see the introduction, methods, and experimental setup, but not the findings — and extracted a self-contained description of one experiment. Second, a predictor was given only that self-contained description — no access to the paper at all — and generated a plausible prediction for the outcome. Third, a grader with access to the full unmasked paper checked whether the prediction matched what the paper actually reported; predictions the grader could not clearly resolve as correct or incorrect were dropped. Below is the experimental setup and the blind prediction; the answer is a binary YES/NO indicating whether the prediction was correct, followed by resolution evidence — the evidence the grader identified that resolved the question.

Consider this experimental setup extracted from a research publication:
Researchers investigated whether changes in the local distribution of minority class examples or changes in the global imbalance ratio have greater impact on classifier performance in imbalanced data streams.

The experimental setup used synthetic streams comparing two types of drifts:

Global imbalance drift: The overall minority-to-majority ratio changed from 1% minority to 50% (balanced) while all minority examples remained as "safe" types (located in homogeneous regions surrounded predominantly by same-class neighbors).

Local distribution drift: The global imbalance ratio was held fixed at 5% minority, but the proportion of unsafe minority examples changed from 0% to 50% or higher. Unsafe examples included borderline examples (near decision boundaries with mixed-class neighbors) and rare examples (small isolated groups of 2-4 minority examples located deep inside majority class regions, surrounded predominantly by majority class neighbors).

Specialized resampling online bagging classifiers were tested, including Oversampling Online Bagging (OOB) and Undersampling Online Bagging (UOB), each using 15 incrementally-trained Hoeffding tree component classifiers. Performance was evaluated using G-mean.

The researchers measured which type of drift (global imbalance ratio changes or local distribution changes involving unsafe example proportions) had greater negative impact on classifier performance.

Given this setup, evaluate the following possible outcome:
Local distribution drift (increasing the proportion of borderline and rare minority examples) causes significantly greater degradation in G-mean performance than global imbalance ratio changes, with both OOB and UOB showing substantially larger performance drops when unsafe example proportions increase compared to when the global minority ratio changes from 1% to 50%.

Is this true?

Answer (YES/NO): YES